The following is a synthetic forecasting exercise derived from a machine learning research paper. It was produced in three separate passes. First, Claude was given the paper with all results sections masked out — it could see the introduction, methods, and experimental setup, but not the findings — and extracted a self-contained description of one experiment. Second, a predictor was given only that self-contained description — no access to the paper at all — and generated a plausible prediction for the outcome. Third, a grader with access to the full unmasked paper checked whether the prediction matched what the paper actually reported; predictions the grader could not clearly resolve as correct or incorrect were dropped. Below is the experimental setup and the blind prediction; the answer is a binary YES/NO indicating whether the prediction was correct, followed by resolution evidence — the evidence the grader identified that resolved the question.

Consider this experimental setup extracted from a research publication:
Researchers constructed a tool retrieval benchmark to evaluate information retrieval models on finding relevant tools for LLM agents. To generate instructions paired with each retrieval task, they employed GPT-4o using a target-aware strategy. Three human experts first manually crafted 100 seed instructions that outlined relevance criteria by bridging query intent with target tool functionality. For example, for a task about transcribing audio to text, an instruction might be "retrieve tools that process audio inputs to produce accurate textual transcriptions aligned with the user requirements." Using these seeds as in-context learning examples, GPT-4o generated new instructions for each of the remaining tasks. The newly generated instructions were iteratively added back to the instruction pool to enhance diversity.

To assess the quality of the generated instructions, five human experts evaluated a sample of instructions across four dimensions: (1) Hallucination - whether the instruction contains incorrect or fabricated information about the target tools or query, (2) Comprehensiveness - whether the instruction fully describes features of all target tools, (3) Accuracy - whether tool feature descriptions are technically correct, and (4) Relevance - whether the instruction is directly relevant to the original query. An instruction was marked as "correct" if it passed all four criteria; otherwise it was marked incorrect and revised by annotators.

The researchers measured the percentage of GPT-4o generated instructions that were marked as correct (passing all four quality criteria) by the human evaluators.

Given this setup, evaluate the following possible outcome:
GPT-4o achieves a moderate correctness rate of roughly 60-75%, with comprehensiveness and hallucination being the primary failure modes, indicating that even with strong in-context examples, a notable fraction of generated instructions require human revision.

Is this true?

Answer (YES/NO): NO